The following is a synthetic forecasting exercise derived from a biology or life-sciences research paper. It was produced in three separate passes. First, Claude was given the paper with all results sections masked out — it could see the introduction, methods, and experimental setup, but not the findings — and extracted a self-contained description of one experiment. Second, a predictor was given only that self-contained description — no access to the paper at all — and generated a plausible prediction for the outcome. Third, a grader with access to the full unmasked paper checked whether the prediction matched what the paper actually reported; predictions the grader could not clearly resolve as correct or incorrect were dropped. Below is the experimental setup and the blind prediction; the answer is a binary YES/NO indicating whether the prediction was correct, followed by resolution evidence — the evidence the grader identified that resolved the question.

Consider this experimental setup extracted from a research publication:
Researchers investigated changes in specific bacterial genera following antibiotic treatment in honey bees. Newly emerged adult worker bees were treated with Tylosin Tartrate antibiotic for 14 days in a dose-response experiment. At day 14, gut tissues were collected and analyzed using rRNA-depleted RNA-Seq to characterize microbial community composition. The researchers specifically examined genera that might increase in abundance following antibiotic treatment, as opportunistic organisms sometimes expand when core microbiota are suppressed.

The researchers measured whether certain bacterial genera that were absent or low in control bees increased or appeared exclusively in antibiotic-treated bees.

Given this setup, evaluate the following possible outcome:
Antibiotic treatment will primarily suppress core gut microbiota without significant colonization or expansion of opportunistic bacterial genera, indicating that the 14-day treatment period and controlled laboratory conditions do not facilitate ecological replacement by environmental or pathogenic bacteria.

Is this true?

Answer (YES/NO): NO